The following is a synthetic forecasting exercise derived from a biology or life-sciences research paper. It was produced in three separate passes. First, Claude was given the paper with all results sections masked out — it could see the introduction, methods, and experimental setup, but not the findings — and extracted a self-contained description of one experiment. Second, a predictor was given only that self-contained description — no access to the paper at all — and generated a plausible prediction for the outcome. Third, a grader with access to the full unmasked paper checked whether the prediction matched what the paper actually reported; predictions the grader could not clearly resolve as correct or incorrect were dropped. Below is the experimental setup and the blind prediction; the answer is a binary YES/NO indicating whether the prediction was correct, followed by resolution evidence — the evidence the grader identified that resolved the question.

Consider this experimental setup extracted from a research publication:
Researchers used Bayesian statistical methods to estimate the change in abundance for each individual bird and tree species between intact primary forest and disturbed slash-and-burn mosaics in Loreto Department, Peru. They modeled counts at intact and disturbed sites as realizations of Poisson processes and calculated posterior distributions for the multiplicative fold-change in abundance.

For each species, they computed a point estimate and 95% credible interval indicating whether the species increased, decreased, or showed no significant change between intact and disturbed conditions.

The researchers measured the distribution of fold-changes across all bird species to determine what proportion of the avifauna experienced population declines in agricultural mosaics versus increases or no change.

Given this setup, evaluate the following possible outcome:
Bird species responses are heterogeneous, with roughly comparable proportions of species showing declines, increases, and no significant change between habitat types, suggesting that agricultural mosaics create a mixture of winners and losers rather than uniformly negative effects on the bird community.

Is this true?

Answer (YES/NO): NO